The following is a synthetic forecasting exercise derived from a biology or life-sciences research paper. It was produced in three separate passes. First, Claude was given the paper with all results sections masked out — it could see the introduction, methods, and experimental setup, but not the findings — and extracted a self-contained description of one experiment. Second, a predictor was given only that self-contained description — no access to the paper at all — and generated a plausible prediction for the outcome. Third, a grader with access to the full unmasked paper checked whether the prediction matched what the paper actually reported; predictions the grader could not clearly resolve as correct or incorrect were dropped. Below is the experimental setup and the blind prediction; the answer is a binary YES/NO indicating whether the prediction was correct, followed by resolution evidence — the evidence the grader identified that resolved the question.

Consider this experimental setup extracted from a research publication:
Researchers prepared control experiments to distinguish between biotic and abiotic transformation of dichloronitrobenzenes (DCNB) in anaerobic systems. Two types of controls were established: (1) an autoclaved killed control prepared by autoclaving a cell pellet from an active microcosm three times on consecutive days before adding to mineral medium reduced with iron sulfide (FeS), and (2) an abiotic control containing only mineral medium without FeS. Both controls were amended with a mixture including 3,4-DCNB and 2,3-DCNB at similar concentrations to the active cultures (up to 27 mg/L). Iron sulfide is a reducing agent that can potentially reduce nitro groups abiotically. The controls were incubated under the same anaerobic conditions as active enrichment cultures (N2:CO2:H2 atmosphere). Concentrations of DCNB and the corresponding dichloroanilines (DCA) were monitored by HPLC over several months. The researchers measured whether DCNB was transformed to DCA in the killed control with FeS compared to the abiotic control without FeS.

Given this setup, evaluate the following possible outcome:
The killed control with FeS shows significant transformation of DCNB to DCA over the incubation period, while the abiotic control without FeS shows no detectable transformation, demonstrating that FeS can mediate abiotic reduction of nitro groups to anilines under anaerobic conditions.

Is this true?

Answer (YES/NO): NO